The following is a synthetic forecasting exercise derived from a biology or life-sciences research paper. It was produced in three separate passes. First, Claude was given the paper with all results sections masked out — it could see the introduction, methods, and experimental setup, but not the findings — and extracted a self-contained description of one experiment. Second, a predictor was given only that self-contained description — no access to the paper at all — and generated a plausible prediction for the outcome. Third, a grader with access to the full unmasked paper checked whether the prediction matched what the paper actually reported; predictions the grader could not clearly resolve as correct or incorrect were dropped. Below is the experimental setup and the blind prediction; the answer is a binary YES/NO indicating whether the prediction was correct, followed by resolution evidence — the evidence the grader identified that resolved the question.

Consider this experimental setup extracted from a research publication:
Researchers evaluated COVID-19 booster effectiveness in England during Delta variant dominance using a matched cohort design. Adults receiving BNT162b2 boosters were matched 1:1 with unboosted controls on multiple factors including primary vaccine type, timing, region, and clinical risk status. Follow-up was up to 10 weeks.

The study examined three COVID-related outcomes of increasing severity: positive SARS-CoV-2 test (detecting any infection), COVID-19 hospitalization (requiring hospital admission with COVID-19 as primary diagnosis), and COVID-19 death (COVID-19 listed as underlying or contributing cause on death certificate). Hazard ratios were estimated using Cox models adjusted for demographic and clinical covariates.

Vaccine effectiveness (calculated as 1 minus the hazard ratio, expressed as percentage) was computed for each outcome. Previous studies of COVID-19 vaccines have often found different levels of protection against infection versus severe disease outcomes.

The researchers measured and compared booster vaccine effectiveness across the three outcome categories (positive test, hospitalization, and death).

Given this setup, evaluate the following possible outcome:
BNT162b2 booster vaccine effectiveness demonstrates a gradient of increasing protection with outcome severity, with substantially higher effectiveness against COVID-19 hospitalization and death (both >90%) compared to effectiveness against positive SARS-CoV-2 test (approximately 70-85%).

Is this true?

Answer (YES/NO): NO